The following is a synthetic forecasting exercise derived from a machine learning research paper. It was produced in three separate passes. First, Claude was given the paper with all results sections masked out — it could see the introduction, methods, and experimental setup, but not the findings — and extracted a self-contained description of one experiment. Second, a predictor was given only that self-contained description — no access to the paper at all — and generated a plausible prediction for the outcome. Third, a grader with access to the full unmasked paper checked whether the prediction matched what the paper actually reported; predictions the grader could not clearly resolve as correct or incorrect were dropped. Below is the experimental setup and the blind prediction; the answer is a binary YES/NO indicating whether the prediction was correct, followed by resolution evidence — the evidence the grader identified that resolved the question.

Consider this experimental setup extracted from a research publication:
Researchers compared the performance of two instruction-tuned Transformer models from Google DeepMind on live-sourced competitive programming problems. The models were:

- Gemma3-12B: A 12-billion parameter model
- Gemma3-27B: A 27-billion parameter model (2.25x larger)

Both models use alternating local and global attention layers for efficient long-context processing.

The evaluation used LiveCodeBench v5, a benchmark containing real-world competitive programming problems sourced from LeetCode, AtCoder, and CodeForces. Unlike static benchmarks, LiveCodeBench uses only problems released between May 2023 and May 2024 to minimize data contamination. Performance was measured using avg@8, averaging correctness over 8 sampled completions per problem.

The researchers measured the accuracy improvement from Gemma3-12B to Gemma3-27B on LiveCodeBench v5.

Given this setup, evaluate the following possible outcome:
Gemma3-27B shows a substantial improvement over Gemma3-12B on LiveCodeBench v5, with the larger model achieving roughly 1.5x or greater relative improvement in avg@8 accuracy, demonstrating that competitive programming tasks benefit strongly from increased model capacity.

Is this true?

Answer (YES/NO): NO